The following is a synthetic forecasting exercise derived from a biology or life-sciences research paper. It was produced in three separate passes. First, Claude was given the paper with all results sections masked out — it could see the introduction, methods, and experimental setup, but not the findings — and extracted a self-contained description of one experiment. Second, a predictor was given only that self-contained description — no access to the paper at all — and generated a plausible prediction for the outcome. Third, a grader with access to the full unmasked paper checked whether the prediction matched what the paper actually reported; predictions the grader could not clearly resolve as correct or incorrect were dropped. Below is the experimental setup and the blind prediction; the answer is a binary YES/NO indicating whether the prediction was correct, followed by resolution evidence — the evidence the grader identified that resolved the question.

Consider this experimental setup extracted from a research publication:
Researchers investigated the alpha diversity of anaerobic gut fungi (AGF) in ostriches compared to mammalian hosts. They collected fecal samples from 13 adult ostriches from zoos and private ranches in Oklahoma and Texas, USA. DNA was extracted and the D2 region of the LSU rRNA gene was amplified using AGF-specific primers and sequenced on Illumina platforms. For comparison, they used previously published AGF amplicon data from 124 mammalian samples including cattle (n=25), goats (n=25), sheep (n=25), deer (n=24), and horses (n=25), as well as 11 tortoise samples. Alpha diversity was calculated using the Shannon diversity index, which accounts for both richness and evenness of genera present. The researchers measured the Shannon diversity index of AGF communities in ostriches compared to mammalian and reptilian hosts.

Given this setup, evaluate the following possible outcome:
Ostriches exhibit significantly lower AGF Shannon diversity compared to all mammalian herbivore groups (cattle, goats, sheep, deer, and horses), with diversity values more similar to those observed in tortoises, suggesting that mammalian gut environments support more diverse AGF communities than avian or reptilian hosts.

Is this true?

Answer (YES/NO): YES